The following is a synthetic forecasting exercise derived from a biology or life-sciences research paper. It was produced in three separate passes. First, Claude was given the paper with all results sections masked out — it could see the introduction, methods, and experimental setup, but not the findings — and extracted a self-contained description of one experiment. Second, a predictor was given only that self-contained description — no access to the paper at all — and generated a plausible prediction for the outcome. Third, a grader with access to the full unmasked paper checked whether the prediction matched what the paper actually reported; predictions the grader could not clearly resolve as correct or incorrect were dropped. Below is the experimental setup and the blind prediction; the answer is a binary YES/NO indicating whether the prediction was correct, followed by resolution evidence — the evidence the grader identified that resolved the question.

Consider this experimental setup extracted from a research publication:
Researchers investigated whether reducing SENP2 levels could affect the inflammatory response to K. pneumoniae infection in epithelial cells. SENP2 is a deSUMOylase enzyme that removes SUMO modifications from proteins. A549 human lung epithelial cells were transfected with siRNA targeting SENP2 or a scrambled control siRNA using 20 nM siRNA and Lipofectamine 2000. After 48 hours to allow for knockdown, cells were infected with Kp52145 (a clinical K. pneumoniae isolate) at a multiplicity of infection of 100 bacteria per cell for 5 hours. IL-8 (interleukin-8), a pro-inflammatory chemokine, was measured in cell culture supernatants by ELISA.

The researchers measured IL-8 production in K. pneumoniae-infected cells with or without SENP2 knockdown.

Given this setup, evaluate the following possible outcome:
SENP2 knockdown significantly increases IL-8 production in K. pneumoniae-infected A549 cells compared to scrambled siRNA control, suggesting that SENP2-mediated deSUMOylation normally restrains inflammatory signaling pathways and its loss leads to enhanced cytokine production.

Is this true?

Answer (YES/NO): YES